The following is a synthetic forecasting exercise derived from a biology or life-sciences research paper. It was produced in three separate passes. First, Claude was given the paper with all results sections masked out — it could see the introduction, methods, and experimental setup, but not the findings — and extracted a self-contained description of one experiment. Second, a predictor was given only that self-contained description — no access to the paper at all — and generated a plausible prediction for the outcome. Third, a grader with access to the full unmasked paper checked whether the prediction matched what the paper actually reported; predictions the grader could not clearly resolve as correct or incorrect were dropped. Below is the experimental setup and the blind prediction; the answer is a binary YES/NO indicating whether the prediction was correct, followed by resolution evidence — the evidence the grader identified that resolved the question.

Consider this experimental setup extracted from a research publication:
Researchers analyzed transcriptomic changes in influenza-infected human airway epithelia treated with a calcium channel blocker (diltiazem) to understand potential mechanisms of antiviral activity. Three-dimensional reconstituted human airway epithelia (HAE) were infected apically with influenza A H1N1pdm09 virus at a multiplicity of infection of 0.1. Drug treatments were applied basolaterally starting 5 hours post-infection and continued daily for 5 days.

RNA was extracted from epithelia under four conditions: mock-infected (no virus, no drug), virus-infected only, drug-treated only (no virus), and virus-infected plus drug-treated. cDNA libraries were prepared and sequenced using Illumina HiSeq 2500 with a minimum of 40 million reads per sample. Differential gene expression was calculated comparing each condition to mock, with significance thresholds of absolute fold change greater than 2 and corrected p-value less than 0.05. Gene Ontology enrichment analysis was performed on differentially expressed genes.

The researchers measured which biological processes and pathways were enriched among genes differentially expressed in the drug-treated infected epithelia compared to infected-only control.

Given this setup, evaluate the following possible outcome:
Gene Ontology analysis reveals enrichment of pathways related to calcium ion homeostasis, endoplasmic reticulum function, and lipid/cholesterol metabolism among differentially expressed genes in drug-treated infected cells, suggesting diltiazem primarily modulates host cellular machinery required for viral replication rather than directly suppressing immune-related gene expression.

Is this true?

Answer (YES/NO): NO